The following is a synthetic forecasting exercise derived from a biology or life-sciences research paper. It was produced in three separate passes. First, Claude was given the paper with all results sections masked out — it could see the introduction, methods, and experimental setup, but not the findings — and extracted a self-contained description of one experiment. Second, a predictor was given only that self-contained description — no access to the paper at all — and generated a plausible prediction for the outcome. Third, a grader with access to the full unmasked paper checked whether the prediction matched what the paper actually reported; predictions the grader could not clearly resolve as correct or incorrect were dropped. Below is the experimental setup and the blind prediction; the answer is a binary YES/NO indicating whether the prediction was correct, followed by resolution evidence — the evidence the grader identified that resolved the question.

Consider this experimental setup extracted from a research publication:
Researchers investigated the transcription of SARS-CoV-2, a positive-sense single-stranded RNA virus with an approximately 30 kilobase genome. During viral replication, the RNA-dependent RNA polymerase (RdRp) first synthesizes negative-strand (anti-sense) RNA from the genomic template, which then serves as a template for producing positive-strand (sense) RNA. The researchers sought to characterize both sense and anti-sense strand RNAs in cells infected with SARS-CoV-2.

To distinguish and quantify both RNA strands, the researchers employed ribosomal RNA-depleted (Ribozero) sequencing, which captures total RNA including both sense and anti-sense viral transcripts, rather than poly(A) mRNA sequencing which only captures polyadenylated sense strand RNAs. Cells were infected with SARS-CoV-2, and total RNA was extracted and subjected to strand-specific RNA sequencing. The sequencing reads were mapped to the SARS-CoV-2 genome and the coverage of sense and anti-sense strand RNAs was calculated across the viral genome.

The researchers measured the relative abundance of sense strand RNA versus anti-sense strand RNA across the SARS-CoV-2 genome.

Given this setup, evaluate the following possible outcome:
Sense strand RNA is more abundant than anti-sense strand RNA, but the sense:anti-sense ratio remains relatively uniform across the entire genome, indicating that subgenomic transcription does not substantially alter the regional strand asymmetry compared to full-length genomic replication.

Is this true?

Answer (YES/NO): NO